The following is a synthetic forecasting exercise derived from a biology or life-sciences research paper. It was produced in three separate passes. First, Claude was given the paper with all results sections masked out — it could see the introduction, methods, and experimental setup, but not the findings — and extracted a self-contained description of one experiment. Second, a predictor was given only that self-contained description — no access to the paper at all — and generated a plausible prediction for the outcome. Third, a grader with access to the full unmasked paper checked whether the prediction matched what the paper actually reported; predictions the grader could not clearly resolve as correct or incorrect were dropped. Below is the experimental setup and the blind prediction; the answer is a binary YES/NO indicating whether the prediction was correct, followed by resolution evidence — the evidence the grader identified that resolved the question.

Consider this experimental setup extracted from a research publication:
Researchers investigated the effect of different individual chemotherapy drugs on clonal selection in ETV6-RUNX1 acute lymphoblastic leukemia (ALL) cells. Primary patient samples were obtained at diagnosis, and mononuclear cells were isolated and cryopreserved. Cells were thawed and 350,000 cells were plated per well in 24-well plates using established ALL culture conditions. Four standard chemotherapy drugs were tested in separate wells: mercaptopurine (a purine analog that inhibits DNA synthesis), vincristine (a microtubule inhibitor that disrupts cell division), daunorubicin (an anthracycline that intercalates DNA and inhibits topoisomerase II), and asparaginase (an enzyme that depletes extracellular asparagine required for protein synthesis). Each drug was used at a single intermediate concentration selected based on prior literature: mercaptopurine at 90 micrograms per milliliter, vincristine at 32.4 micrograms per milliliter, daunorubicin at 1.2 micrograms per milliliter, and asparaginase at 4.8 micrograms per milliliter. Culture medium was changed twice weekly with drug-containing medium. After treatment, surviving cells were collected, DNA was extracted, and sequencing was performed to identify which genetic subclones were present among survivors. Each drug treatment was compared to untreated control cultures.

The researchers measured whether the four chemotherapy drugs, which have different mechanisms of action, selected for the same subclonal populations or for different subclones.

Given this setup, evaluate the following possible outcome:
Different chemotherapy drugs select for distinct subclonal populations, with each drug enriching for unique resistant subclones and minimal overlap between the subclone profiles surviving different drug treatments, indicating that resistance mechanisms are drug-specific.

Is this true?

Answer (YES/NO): NO